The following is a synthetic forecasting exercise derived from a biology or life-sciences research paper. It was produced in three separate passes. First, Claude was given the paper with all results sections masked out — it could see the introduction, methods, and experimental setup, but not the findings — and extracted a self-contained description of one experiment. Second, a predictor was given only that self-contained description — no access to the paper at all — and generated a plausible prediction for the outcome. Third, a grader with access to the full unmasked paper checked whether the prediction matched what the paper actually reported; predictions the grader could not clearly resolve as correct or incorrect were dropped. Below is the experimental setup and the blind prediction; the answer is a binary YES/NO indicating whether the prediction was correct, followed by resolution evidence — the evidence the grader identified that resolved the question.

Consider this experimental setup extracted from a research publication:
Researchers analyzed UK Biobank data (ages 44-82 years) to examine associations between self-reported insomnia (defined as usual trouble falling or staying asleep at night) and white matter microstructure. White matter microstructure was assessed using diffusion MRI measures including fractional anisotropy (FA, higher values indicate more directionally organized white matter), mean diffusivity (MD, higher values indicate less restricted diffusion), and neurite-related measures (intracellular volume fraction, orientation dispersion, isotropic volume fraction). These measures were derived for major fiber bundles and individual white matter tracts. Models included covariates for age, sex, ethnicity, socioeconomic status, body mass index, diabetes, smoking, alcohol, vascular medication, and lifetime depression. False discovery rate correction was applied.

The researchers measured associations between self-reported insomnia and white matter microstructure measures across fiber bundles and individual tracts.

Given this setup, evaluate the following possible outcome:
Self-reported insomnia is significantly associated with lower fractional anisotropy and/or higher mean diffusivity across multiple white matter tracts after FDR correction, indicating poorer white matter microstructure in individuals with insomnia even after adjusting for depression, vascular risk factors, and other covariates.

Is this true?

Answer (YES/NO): NO